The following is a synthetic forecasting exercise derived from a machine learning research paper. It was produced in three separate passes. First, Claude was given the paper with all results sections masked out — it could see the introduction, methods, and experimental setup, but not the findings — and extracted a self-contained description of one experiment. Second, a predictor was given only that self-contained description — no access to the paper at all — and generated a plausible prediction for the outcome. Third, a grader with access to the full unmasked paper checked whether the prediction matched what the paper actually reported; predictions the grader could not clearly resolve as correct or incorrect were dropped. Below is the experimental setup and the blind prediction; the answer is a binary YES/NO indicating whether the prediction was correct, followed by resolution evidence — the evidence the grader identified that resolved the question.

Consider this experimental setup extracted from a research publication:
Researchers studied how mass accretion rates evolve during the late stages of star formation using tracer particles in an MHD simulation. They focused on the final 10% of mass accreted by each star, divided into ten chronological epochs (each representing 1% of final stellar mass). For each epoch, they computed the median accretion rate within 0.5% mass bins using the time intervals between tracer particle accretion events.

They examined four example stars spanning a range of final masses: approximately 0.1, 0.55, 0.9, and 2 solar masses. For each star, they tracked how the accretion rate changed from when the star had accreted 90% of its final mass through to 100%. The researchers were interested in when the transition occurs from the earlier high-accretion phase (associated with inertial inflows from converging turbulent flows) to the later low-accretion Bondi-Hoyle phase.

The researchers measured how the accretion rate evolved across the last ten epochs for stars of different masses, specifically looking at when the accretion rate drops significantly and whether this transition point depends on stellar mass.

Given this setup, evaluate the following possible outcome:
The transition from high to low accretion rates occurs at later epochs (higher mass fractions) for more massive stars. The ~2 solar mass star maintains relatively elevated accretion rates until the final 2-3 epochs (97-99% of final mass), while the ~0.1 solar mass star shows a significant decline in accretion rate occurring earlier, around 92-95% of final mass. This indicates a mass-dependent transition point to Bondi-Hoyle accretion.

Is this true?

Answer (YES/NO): NO